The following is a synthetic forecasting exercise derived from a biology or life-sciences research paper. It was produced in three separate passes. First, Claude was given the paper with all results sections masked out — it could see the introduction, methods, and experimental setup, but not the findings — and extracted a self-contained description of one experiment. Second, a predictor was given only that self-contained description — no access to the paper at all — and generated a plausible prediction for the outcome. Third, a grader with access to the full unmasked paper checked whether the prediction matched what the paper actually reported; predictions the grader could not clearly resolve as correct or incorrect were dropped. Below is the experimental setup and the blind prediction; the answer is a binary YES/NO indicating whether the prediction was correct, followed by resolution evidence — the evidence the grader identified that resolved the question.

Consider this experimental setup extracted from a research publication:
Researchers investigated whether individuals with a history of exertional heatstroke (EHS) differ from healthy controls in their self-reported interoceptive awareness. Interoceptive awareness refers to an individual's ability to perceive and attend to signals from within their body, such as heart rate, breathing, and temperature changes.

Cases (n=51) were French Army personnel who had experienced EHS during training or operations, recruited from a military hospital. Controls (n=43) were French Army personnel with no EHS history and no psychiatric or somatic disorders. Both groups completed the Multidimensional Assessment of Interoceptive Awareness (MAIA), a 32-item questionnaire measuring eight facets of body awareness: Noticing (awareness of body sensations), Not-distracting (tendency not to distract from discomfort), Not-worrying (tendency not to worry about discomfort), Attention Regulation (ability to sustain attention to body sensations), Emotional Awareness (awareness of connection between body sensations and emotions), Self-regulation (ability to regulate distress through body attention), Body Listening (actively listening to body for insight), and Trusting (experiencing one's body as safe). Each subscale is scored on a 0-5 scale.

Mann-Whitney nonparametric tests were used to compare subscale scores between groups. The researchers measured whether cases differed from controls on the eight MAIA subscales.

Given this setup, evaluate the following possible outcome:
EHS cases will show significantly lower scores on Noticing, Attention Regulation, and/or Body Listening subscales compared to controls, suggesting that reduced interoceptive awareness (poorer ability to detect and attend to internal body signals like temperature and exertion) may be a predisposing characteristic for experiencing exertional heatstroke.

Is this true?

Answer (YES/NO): YES